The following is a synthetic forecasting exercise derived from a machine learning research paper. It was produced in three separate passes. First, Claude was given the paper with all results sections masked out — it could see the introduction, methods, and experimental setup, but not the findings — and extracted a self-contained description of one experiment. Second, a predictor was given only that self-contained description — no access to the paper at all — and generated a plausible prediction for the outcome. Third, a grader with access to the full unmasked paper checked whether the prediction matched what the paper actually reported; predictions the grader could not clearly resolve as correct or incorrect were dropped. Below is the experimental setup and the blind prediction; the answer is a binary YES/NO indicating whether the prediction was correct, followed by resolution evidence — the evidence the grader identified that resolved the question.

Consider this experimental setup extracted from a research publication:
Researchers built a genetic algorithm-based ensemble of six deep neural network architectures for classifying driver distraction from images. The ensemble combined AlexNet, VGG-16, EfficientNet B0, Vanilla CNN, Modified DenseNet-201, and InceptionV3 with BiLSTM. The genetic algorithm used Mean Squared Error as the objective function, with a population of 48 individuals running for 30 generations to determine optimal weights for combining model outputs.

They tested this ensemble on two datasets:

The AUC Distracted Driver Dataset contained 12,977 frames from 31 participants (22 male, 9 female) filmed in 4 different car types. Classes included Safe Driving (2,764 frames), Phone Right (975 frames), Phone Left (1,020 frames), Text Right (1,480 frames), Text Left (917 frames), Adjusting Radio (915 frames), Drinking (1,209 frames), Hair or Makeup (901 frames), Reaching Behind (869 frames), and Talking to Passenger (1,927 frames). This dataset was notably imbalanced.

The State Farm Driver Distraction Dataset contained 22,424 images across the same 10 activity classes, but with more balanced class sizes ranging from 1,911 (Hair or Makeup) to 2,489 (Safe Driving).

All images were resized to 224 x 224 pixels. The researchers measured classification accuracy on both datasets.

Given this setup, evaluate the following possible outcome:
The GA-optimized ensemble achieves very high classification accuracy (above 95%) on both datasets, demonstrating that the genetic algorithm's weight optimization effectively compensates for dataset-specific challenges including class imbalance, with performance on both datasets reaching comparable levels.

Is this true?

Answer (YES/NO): NO